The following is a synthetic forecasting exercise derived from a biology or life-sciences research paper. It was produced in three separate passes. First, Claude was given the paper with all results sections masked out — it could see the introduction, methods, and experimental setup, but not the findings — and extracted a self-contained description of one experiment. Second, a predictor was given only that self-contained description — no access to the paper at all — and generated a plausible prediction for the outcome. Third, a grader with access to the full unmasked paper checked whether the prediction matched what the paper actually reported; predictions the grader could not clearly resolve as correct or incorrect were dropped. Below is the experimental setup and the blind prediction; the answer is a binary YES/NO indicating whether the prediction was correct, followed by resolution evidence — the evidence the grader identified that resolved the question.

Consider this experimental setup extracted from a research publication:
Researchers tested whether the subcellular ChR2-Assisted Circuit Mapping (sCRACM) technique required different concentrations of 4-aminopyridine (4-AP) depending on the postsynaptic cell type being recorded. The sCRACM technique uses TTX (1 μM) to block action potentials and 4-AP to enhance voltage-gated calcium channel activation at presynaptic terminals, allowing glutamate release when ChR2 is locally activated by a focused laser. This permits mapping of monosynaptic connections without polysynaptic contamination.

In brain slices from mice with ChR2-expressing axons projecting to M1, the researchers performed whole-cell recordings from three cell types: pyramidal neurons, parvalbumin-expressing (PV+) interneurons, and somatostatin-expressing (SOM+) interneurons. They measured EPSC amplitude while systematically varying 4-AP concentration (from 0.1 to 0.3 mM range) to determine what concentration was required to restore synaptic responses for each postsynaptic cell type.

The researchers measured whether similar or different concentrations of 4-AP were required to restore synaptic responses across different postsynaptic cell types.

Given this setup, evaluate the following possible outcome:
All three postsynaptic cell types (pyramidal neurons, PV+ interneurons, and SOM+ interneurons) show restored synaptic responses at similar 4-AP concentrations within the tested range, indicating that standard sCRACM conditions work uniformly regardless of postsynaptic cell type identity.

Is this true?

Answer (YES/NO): YES